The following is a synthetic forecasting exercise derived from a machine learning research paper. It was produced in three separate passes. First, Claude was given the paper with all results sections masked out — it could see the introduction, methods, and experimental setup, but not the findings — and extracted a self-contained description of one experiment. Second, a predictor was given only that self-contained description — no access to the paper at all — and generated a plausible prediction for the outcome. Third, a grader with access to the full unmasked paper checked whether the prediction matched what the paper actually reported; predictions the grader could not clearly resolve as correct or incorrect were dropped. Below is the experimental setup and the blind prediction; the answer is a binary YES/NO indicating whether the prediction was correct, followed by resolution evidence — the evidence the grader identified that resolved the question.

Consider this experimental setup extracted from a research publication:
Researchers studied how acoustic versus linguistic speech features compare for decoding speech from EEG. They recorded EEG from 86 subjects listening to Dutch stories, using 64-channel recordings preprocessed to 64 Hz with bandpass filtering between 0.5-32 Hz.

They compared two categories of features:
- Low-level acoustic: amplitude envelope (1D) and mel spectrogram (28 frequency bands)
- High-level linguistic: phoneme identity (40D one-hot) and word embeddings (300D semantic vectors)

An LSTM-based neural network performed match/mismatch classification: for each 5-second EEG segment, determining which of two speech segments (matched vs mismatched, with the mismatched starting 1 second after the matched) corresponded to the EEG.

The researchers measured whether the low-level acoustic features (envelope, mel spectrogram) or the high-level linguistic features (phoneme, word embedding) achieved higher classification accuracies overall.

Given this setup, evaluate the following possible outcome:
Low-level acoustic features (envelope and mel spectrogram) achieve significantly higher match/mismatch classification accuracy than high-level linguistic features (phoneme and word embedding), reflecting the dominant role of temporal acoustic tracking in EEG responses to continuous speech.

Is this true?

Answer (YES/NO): YES